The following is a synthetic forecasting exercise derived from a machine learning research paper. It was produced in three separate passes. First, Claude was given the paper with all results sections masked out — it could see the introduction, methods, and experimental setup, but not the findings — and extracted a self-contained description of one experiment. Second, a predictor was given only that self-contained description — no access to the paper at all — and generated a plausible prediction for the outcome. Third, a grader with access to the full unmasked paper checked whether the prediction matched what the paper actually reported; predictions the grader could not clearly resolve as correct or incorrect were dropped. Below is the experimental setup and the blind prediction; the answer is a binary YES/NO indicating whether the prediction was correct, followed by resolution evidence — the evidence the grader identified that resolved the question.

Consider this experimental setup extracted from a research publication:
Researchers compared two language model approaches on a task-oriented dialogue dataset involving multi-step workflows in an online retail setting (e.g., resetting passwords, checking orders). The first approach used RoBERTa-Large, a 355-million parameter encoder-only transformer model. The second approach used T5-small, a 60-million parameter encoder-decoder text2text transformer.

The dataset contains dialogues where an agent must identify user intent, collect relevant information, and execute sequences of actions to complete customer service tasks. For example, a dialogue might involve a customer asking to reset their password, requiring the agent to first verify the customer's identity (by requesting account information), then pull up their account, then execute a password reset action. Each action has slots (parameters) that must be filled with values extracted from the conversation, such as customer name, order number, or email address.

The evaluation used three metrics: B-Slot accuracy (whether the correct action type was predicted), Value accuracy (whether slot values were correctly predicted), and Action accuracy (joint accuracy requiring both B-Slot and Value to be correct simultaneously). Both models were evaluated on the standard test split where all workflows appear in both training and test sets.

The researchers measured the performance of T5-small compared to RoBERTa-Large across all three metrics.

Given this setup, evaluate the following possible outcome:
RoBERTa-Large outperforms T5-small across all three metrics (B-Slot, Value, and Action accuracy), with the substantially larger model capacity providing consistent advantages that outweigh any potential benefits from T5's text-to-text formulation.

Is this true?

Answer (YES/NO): NO